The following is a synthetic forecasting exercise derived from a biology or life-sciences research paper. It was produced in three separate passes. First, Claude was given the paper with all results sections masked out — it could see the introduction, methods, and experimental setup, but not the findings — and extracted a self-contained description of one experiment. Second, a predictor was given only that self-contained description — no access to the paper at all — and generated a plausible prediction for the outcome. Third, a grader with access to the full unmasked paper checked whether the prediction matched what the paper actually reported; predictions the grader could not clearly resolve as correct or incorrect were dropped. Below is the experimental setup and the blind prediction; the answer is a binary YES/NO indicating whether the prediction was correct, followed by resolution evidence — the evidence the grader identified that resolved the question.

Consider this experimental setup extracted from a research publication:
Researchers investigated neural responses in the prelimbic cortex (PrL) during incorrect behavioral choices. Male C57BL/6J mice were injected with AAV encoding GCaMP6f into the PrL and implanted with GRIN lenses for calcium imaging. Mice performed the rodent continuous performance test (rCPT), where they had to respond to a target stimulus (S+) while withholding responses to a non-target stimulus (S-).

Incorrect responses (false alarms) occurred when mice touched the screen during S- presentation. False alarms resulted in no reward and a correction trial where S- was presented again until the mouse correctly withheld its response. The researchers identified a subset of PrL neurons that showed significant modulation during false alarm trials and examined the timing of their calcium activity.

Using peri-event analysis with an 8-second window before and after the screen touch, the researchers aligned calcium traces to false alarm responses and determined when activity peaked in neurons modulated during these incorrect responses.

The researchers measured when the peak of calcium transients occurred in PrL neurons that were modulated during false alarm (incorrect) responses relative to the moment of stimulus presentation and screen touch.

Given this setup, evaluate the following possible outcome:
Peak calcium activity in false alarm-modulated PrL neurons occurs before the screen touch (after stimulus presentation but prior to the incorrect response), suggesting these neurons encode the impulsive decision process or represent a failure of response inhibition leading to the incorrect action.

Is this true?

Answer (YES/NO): YES